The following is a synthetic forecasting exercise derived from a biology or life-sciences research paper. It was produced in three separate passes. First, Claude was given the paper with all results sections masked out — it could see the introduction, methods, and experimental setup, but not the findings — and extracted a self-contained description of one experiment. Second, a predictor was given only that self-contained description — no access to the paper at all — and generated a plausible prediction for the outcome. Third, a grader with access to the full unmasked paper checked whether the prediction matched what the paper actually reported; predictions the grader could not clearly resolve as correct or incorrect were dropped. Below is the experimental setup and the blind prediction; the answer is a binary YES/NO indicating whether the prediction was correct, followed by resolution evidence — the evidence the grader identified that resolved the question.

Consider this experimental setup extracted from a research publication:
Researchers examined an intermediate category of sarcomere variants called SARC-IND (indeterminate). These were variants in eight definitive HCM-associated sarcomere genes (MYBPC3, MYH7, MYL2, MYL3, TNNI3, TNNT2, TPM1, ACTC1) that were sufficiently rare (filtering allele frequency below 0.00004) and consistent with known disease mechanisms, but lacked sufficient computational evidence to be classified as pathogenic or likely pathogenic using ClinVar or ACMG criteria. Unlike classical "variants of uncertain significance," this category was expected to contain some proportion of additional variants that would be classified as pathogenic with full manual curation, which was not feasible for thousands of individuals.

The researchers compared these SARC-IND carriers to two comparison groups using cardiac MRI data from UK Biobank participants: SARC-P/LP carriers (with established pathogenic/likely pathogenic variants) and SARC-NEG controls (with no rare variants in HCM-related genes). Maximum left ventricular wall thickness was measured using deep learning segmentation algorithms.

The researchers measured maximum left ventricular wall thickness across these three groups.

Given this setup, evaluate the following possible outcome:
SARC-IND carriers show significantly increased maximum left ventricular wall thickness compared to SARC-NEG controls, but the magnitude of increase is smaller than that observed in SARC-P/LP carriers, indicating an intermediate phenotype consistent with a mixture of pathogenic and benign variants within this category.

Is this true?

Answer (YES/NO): YES